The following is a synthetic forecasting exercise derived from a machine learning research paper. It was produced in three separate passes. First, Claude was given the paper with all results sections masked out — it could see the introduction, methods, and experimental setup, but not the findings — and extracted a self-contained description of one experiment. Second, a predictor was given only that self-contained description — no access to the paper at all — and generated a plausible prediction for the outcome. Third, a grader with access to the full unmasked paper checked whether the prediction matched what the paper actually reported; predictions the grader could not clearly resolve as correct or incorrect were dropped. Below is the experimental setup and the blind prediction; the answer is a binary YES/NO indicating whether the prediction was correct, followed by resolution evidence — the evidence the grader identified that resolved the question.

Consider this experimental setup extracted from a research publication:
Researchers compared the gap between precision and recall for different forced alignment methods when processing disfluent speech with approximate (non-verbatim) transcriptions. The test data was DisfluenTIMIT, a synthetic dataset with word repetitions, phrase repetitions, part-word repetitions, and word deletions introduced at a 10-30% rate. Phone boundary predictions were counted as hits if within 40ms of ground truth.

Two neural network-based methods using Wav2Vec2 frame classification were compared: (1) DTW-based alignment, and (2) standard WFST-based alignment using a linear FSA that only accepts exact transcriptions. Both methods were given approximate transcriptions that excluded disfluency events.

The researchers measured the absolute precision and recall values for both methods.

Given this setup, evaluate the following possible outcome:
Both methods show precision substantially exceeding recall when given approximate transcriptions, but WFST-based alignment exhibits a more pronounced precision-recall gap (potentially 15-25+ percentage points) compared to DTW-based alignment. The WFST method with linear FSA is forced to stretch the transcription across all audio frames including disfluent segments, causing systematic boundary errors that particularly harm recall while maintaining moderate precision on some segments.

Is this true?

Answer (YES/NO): NO